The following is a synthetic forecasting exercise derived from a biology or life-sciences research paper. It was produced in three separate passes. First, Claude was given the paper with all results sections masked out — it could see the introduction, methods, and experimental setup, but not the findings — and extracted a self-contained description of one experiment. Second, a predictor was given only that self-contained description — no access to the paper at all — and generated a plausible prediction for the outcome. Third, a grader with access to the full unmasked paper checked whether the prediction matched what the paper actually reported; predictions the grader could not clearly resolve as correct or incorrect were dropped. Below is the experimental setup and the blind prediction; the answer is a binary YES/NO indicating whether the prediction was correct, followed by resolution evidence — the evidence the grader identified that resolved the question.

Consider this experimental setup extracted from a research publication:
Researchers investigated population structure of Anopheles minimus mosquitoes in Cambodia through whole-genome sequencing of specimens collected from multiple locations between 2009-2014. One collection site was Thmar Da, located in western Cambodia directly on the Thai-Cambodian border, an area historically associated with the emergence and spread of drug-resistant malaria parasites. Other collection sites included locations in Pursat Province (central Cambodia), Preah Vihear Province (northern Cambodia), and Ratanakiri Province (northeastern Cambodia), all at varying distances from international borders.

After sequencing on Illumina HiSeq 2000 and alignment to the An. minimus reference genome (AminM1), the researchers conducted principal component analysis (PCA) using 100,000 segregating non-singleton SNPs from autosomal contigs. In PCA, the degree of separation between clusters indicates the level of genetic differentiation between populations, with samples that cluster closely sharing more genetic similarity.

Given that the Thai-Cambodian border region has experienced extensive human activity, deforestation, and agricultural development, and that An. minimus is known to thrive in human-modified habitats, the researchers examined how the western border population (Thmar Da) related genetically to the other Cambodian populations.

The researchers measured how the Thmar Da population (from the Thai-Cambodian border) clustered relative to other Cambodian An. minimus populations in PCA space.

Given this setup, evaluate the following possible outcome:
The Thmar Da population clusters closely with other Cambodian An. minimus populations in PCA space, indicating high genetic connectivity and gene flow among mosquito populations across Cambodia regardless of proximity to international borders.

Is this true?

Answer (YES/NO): NO